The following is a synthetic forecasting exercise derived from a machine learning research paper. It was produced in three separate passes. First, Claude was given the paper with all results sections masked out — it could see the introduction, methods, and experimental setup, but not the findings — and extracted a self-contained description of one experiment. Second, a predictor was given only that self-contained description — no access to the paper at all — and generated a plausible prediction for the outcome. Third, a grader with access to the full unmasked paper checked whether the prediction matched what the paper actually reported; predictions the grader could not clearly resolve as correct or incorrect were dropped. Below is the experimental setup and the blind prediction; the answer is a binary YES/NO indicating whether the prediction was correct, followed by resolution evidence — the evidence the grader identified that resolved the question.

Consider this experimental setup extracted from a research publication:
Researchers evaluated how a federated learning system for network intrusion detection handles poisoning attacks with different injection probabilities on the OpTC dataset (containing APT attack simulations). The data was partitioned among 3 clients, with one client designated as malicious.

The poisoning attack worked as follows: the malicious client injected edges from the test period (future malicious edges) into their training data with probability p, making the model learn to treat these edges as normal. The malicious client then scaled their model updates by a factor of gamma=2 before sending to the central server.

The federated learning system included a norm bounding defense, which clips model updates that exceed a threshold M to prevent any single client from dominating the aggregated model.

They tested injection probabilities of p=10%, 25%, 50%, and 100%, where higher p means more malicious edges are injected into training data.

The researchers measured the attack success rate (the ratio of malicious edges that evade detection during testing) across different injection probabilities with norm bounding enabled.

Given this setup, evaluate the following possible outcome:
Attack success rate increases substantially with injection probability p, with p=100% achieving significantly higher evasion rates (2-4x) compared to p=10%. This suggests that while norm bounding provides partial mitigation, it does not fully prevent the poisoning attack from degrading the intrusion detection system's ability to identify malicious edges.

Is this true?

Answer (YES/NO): NO